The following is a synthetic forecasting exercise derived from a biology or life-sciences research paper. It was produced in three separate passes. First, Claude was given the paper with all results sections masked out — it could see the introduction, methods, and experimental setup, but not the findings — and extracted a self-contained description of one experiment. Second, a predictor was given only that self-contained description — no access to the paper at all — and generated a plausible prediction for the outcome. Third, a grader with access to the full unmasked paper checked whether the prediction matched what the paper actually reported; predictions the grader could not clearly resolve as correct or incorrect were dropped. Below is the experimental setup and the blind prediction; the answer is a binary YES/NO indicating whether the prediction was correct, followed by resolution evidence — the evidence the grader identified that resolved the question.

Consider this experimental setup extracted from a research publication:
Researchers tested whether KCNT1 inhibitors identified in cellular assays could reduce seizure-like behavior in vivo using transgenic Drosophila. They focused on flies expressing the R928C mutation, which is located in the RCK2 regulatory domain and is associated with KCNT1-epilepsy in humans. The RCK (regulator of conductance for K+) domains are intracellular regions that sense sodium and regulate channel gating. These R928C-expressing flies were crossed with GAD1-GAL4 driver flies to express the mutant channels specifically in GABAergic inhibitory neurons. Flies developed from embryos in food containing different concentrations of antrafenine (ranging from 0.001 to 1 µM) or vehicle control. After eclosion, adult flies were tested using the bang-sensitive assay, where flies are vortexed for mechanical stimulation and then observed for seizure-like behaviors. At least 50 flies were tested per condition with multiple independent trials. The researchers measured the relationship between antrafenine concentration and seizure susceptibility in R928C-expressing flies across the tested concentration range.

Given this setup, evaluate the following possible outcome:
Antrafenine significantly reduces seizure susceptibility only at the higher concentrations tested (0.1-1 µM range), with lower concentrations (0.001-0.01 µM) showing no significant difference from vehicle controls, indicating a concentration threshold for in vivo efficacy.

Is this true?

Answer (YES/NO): NO